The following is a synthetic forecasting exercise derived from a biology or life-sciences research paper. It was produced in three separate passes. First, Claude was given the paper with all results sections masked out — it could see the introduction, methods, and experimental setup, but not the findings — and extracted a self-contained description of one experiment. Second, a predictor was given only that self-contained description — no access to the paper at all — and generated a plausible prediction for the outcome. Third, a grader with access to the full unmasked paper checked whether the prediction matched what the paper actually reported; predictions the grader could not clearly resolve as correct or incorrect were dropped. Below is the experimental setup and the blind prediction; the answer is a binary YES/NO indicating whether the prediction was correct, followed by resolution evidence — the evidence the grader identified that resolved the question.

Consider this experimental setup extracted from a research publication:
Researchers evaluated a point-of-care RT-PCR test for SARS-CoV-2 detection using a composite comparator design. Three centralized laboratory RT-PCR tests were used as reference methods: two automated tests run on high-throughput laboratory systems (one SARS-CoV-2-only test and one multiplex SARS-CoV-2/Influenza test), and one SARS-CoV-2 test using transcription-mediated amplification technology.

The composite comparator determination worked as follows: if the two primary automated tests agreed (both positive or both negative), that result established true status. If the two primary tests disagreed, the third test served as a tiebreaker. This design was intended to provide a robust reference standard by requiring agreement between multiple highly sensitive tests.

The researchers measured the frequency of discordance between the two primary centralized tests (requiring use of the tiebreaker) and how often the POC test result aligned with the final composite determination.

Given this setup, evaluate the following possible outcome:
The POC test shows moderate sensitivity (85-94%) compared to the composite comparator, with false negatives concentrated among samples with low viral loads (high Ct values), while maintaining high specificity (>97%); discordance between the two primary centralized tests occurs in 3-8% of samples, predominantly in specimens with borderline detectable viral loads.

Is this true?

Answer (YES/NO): NO